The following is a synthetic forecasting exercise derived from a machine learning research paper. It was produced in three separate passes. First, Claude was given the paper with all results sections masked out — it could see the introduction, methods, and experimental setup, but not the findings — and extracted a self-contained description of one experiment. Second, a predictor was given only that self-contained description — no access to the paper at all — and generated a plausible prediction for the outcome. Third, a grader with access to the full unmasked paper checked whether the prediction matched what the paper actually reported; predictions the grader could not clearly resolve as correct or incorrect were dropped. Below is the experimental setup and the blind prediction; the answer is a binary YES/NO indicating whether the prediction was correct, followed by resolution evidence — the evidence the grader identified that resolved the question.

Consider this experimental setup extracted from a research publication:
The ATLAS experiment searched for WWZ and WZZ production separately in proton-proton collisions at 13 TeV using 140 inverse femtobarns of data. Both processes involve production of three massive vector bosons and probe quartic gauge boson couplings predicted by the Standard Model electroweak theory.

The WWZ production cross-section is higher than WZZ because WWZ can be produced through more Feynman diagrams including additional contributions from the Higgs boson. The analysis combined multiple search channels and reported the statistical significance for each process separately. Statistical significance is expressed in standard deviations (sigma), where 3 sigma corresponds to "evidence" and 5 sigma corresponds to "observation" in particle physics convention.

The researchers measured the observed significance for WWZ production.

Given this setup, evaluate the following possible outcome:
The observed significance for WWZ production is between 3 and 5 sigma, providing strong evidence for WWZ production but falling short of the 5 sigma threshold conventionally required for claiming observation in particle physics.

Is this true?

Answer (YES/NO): YES